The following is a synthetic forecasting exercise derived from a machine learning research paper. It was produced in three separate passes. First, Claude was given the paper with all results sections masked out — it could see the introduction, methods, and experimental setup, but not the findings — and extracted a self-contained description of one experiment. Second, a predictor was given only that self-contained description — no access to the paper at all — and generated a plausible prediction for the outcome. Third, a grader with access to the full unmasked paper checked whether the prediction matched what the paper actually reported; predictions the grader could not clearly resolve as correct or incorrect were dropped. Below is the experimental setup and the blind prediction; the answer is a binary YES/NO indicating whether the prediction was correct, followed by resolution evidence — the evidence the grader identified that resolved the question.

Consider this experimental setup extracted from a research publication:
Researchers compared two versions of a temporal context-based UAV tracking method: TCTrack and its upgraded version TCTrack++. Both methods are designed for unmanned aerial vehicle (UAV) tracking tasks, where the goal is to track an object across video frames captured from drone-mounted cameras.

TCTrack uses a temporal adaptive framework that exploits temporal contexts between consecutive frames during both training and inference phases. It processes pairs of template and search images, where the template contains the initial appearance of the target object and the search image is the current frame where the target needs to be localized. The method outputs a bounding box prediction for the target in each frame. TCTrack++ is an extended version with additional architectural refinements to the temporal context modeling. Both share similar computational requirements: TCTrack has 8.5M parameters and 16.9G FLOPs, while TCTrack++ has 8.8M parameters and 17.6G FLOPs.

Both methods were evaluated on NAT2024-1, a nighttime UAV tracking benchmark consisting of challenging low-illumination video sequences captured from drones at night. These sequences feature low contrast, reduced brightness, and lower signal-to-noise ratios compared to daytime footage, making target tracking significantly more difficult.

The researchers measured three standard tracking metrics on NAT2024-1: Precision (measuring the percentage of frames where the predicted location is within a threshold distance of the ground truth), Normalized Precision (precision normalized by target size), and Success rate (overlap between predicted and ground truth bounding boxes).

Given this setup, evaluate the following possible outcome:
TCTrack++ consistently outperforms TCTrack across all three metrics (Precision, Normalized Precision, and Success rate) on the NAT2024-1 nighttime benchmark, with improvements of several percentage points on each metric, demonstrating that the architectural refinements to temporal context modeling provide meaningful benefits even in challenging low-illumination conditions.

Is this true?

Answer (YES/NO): NO